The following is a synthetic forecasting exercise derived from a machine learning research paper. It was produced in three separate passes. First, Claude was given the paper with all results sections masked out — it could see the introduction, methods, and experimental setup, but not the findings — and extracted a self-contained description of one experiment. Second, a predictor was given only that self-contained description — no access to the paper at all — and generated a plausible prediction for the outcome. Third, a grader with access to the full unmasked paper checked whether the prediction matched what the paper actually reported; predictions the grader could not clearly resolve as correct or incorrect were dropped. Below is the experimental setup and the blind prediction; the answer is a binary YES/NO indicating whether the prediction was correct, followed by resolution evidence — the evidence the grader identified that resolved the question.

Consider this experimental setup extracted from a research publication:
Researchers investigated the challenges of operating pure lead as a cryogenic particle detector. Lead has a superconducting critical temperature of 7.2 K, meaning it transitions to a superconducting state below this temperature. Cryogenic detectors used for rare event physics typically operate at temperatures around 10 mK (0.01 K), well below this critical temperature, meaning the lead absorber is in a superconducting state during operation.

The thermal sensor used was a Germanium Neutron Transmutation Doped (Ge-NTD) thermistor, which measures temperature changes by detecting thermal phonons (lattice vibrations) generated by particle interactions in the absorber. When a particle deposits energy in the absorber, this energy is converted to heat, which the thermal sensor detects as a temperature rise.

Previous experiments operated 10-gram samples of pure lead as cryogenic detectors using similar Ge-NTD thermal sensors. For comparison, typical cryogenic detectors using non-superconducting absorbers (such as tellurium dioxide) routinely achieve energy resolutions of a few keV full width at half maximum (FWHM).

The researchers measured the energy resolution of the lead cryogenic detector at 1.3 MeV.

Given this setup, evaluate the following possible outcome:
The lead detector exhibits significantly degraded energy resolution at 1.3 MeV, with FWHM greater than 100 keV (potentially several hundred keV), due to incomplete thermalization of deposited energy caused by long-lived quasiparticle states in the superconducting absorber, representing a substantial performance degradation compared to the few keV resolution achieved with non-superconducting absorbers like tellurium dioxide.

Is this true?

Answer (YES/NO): NO